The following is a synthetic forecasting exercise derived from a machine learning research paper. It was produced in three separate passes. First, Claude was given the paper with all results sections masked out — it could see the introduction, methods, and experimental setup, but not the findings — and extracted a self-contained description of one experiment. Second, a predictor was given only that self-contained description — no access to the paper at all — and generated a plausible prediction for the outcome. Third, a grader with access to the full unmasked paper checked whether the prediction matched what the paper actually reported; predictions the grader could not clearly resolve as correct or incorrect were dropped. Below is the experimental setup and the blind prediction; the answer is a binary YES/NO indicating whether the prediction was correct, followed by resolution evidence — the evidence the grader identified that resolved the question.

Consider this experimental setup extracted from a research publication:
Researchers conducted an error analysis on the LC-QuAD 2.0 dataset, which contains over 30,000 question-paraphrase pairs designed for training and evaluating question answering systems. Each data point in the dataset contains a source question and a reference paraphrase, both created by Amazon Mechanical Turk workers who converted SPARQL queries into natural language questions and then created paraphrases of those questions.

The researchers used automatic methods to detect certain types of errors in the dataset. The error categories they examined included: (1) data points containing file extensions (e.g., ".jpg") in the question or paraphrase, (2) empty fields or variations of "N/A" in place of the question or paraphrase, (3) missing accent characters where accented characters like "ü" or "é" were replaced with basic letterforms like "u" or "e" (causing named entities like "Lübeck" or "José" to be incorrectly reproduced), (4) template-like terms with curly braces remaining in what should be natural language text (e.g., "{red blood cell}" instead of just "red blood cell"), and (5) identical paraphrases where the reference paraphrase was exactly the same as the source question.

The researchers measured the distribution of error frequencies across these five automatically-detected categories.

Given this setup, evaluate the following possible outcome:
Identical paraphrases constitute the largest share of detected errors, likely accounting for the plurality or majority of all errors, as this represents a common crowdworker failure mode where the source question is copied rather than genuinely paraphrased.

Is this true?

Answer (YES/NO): YES